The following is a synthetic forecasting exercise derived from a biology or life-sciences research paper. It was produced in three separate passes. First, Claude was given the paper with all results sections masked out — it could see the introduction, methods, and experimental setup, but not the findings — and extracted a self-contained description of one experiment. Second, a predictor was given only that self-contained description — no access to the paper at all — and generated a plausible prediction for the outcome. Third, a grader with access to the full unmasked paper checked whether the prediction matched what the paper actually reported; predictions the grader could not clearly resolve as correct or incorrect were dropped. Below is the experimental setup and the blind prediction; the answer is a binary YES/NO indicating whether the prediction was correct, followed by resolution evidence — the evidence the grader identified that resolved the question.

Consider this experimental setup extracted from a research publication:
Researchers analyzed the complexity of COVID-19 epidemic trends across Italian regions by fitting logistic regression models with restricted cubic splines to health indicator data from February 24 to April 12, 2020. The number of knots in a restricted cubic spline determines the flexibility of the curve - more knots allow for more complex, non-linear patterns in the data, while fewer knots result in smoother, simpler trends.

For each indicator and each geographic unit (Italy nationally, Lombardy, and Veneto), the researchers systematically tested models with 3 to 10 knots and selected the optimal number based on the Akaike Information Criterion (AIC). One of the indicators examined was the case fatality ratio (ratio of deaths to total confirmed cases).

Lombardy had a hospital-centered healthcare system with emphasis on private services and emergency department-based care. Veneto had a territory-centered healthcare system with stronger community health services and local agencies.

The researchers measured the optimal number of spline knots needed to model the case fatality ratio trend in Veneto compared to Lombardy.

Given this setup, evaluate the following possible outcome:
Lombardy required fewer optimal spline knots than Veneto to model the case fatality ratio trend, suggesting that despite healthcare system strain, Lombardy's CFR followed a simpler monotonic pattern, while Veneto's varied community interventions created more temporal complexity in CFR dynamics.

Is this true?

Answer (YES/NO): NO